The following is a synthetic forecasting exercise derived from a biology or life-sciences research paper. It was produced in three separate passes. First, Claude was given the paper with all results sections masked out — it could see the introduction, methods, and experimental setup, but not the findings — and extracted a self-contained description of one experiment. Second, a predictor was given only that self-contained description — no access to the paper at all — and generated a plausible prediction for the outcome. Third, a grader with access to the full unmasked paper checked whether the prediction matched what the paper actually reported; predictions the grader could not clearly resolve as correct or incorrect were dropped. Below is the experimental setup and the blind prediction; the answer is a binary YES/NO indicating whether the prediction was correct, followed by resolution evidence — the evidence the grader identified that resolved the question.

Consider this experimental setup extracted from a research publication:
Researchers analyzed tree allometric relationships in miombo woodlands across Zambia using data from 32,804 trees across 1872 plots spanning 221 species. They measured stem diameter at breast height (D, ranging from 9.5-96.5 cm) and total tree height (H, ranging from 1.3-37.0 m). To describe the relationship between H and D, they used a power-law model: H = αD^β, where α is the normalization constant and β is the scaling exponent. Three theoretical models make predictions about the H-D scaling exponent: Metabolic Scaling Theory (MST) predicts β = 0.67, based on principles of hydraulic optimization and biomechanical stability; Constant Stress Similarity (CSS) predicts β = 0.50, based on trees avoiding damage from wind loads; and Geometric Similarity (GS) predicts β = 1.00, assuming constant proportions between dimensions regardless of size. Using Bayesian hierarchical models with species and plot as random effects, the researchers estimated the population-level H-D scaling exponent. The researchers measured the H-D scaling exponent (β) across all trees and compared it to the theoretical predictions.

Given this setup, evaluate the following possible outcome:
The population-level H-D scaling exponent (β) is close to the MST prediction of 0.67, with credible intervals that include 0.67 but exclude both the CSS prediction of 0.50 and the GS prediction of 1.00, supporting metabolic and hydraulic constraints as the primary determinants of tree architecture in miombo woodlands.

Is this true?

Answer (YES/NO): NO